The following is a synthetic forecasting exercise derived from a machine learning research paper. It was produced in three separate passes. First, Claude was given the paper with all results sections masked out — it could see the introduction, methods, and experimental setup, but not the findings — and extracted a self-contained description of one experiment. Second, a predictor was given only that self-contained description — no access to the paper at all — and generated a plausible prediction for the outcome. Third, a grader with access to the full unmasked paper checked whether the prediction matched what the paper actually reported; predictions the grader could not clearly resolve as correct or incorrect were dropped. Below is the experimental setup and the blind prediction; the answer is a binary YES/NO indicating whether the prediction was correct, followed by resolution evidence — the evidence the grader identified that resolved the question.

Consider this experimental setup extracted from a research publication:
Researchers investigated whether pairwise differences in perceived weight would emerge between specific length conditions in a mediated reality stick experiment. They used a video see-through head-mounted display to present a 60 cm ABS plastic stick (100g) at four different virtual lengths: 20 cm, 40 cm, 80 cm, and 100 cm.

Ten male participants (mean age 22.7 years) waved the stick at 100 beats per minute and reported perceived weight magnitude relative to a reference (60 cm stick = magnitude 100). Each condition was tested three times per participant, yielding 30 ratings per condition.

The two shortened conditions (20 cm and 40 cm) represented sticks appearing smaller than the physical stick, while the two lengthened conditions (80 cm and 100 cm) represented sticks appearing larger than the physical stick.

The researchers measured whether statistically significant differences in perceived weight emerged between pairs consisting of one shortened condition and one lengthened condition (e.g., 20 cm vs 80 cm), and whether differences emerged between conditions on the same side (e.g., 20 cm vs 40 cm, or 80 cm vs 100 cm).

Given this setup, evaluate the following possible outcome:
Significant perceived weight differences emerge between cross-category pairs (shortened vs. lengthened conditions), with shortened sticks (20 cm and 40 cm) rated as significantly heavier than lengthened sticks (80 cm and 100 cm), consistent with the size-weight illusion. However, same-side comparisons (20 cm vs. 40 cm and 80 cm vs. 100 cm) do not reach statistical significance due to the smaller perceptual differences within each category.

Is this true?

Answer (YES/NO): YES